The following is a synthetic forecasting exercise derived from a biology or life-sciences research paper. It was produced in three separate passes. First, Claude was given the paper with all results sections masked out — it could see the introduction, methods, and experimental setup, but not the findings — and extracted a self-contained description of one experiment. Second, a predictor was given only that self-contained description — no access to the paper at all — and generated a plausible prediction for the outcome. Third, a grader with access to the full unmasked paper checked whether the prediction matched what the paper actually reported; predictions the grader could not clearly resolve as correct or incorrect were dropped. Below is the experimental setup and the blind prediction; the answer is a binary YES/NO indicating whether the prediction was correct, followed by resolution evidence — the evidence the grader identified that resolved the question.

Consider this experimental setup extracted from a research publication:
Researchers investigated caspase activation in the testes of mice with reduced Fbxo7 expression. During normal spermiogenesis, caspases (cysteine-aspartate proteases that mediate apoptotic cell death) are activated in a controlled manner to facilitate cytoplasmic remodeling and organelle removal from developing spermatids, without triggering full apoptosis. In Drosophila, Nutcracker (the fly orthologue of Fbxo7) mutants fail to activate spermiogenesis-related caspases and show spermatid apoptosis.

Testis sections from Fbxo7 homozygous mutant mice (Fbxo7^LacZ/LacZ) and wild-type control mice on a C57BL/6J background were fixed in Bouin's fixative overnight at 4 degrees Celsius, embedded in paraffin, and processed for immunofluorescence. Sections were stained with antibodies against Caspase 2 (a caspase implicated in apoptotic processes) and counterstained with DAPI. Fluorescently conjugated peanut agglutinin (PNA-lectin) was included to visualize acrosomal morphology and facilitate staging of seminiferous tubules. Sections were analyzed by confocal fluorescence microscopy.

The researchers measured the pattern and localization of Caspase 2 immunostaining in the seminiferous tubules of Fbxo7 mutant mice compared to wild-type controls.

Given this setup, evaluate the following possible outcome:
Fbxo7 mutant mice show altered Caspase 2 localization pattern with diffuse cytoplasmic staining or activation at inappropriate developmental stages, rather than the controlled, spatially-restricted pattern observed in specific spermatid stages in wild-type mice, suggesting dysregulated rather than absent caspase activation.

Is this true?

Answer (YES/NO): NO